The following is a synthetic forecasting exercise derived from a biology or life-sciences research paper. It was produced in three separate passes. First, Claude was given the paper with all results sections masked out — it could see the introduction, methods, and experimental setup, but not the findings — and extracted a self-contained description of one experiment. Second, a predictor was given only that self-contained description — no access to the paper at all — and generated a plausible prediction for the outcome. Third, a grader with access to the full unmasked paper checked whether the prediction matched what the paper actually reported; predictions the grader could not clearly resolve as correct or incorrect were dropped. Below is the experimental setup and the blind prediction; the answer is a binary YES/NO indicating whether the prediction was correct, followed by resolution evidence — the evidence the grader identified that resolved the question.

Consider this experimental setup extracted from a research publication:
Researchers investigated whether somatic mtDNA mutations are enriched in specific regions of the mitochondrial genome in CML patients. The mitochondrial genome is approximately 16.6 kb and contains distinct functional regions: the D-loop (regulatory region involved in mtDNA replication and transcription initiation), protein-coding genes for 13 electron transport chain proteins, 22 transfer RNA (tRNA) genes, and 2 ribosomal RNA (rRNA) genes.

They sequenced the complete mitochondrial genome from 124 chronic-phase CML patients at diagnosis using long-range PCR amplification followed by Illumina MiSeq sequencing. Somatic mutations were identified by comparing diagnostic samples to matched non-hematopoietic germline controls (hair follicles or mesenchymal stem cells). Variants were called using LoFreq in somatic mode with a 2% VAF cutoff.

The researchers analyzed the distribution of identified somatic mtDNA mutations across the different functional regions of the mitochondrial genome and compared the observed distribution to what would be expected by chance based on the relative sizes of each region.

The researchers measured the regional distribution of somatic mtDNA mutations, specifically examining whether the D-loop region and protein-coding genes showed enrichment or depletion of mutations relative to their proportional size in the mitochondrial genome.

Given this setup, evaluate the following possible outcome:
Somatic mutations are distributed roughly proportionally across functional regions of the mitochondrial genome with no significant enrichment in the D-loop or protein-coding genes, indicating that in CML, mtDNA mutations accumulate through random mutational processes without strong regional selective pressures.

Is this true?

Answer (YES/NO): NO